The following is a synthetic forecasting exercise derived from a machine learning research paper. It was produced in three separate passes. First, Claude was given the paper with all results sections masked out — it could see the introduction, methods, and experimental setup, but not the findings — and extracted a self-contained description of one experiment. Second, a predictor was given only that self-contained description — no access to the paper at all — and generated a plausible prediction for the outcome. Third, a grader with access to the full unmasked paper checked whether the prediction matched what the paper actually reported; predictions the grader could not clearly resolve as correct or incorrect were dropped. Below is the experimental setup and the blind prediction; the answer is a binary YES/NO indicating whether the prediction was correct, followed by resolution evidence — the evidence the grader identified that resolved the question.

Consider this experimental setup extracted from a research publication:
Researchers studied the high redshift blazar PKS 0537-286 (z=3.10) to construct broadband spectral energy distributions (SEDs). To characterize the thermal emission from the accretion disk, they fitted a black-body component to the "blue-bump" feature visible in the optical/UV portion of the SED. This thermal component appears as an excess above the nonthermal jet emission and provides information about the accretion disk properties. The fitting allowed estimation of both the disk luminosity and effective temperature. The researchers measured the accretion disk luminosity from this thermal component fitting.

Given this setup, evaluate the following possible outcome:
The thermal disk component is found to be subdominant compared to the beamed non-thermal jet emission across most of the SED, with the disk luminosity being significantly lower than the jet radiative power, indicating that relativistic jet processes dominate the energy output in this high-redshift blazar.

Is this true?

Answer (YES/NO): NO